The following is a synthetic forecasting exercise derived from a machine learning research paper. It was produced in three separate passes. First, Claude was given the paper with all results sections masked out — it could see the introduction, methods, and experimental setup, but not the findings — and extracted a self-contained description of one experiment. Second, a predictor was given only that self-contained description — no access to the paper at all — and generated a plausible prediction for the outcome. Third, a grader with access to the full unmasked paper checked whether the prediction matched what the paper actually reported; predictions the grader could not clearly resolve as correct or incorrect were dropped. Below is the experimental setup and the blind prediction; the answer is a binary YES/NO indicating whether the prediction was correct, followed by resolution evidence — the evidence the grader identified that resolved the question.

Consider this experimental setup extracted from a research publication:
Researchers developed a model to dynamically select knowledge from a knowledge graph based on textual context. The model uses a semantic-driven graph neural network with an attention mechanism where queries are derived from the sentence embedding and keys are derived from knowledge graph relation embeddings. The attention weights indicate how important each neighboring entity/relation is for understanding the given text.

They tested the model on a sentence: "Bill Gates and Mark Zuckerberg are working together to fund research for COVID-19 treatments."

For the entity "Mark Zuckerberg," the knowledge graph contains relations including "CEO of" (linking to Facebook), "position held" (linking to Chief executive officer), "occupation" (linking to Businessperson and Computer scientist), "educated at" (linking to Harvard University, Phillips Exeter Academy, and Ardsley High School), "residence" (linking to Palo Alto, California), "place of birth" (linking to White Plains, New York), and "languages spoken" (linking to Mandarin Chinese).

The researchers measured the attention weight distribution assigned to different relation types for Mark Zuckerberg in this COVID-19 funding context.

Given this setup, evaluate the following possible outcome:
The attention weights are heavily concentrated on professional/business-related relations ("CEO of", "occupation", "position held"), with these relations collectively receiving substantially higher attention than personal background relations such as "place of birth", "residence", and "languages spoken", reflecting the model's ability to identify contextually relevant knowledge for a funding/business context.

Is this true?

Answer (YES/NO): YES